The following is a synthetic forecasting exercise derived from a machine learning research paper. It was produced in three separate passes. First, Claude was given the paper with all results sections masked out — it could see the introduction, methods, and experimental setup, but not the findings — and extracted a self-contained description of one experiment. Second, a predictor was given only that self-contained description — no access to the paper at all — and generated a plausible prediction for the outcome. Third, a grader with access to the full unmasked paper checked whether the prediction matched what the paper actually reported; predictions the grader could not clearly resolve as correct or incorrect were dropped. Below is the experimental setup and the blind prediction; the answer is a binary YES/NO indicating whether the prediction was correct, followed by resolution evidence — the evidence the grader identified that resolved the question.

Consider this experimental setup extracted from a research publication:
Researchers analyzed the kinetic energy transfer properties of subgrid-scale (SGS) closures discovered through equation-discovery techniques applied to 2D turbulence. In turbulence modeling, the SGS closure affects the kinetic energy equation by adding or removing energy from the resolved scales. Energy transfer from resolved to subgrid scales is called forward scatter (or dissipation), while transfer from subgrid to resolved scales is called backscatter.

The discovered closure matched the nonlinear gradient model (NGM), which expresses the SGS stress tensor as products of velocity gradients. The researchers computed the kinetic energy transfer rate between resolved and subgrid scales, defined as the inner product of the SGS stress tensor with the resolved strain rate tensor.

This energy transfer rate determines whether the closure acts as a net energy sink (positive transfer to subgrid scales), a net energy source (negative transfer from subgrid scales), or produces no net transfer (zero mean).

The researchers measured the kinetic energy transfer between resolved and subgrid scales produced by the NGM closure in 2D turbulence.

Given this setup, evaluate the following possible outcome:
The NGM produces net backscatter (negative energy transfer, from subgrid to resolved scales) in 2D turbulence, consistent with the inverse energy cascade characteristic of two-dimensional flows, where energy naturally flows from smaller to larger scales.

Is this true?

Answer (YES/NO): NO